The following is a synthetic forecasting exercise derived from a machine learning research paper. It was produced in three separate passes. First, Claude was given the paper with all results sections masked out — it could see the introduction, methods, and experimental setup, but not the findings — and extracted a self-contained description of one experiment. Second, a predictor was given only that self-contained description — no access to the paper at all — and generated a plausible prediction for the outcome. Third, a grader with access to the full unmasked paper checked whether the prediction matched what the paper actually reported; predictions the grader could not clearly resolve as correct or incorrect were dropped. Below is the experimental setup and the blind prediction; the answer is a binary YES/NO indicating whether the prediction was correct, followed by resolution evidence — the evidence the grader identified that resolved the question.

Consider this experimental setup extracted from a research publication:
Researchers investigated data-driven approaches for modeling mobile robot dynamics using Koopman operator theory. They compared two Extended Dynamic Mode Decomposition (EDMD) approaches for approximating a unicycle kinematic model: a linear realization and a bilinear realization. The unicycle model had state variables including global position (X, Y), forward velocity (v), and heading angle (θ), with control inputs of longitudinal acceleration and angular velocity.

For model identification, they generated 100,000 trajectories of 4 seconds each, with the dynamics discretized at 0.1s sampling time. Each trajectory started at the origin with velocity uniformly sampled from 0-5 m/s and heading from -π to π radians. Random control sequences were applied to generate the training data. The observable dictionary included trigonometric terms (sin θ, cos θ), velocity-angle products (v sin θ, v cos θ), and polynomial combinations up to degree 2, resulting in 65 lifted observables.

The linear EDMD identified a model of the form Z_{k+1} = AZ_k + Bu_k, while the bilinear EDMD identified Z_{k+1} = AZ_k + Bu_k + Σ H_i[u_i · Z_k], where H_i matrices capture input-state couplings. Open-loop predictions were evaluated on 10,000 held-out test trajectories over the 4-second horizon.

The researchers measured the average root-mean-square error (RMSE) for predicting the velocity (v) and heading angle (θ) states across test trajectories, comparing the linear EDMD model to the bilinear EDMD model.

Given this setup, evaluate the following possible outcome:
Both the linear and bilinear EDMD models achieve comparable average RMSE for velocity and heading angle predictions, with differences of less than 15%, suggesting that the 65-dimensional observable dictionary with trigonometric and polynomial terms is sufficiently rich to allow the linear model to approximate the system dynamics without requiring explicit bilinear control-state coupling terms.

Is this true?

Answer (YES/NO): YES